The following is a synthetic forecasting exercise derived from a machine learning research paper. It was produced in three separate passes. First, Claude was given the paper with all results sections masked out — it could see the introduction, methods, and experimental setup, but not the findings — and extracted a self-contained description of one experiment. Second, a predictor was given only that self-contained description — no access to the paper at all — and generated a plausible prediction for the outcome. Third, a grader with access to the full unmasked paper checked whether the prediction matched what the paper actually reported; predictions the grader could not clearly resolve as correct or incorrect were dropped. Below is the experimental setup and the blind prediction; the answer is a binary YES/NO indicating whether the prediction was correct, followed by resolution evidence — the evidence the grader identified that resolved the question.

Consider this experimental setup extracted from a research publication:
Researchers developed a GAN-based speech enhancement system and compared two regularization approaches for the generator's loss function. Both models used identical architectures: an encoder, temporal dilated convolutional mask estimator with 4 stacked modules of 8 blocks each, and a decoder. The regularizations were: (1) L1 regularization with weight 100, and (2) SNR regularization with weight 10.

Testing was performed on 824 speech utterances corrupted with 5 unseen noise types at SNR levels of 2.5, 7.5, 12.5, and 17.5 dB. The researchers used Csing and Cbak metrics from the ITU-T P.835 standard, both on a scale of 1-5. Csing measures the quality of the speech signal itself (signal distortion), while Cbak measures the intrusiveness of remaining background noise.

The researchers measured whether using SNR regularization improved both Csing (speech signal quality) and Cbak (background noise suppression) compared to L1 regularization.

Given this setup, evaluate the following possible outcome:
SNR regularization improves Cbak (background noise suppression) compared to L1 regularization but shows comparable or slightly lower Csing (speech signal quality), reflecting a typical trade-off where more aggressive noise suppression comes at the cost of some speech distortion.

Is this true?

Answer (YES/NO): NO